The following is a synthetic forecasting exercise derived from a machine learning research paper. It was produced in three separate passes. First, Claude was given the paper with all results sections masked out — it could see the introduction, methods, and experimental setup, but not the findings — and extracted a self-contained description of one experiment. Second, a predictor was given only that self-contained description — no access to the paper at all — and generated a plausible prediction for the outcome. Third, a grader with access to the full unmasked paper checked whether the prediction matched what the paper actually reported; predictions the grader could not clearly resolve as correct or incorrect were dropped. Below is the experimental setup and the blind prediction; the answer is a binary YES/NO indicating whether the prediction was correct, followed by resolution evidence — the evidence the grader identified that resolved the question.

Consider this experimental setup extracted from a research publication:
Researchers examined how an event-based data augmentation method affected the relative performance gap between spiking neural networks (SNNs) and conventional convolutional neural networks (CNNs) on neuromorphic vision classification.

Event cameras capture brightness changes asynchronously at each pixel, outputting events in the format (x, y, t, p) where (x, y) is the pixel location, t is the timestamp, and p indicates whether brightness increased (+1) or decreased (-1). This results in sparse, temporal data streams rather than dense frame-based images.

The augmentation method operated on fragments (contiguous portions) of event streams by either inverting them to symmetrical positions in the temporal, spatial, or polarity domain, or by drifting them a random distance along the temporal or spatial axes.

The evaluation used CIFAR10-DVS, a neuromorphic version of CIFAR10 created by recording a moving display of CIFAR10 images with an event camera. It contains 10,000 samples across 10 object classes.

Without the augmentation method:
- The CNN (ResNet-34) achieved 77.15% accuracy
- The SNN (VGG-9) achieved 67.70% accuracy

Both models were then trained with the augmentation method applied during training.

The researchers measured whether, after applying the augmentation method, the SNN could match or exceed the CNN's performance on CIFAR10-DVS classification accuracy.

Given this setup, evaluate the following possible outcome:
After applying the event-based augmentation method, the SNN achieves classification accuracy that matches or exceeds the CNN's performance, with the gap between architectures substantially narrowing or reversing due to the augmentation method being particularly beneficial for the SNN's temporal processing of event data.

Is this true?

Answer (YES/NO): YES